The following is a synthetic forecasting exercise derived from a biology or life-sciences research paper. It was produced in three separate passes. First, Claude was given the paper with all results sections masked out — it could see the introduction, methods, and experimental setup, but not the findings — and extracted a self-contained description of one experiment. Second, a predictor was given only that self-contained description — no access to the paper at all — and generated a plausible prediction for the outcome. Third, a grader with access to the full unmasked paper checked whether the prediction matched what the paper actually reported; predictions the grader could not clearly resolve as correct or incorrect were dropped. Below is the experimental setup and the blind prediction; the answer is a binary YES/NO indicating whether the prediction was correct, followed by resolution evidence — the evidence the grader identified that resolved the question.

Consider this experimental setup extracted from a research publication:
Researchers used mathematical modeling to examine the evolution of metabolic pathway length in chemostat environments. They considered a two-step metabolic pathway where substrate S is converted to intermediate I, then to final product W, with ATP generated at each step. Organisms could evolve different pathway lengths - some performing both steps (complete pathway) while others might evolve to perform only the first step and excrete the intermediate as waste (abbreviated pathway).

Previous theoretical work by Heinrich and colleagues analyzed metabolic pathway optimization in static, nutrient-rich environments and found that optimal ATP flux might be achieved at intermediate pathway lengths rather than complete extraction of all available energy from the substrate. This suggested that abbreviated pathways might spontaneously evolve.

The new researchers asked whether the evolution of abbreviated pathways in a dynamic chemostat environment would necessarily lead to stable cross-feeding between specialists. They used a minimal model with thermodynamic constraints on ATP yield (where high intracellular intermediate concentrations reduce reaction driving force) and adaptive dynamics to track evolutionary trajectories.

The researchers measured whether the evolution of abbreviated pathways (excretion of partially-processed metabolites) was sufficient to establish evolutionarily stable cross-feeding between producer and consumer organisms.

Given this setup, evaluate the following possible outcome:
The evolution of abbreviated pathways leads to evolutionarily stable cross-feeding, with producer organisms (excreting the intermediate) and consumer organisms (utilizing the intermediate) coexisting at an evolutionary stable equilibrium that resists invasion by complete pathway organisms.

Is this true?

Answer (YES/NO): NO